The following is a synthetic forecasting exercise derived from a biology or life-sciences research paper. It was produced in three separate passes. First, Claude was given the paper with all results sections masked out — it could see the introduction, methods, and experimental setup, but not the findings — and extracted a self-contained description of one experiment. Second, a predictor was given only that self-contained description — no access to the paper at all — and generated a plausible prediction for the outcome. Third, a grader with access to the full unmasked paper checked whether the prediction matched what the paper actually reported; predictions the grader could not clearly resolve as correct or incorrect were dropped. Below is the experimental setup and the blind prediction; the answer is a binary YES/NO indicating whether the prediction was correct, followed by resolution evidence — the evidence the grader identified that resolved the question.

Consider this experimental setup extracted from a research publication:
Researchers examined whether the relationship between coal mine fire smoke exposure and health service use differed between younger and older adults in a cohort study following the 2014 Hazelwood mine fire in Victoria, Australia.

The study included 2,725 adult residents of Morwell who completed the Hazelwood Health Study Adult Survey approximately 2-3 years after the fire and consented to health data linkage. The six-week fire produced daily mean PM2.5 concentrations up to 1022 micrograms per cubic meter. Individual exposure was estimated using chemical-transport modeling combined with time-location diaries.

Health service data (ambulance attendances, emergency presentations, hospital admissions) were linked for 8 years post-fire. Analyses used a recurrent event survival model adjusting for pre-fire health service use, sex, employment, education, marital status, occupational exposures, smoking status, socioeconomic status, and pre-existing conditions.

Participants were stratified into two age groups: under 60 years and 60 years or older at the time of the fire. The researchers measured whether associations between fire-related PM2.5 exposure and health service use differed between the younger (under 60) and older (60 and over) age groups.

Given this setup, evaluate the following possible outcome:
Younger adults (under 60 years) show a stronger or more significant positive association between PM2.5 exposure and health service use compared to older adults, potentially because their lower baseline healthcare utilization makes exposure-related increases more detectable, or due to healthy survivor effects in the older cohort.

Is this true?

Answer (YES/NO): NO